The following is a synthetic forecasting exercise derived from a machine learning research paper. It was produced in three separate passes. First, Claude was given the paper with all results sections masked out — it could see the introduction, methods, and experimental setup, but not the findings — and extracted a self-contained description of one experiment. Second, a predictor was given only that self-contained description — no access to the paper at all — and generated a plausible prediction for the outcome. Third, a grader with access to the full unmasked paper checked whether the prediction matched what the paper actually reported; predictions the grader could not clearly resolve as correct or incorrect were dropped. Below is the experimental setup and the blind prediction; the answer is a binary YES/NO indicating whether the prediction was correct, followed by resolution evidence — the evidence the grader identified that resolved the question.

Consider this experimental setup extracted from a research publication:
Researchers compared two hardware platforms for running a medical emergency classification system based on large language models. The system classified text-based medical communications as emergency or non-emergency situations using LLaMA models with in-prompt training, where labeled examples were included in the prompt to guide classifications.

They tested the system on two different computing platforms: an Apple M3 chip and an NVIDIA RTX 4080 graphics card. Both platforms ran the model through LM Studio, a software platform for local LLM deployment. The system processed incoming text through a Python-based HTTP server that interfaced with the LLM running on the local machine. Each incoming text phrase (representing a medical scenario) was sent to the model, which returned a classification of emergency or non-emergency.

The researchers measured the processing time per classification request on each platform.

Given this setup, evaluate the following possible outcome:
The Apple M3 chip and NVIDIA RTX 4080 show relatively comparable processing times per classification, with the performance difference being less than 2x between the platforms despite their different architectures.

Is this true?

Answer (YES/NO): NO